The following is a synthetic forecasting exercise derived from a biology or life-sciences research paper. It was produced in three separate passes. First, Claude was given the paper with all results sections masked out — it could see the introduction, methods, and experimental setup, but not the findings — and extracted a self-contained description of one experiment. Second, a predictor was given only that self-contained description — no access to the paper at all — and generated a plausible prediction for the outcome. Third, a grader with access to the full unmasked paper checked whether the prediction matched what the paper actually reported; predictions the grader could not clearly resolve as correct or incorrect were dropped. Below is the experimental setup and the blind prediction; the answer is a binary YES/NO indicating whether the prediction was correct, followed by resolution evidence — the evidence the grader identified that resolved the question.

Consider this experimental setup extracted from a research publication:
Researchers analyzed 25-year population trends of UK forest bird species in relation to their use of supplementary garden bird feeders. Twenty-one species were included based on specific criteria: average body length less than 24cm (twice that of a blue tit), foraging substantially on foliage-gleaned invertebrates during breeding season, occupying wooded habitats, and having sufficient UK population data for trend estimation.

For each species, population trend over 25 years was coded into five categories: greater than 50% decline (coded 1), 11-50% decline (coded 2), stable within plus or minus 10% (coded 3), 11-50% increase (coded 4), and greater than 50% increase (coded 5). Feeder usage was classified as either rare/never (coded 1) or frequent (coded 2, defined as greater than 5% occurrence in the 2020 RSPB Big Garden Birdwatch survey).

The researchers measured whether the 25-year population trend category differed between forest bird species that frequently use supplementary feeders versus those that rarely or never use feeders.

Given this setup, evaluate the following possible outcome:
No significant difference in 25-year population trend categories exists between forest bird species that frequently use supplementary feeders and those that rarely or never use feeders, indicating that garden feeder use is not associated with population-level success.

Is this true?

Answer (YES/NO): NO